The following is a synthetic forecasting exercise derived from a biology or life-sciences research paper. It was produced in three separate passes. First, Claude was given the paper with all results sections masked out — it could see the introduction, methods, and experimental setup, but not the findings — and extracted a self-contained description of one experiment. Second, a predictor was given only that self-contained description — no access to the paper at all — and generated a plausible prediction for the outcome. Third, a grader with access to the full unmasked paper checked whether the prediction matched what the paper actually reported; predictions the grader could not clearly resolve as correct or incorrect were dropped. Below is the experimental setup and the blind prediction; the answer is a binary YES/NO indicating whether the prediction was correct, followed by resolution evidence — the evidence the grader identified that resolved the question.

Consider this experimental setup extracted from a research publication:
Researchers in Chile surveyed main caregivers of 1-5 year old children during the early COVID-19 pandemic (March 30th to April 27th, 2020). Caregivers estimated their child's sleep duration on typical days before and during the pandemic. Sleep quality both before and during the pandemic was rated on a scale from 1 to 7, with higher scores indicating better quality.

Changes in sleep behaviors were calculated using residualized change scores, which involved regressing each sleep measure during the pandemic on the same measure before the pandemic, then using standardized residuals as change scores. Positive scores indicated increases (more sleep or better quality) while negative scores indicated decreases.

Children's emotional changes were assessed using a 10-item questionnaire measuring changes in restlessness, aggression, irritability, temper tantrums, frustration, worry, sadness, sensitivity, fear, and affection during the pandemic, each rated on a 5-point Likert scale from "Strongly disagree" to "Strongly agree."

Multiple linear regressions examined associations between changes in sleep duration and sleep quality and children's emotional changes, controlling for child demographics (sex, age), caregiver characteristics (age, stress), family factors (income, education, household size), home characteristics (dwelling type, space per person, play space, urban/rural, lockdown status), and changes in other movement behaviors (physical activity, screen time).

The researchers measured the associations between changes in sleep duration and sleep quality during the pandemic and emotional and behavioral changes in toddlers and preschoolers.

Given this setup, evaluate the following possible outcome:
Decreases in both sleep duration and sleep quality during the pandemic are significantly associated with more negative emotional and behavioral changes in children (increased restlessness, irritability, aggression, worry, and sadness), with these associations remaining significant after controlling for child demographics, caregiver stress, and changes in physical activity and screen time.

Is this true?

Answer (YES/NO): NO